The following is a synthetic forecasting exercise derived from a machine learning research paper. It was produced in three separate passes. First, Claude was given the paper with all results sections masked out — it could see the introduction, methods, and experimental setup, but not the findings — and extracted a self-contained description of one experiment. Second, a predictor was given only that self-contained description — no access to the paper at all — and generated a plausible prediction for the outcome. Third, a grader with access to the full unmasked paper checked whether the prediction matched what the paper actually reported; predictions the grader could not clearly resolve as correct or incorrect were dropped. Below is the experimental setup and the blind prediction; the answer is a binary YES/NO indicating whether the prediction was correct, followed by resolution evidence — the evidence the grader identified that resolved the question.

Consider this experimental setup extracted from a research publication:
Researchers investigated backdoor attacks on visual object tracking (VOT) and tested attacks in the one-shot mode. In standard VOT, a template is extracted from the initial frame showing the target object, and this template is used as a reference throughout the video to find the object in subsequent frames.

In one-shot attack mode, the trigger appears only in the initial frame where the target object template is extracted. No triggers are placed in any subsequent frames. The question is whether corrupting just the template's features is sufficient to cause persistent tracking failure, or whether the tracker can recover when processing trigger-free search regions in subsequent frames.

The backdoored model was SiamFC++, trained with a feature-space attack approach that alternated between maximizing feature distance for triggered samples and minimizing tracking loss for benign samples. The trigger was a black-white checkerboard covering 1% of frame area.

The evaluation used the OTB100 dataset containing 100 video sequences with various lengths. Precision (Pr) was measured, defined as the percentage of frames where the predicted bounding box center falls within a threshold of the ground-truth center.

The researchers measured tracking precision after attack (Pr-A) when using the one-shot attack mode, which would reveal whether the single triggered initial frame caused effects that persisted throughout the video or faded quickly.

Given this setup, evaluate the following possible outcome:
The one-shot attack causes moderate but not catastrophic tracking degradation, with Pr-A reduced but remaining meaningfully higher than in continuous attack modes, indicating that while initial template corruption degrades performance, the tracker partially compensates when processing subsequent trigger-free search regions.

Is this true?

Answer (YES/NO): NO